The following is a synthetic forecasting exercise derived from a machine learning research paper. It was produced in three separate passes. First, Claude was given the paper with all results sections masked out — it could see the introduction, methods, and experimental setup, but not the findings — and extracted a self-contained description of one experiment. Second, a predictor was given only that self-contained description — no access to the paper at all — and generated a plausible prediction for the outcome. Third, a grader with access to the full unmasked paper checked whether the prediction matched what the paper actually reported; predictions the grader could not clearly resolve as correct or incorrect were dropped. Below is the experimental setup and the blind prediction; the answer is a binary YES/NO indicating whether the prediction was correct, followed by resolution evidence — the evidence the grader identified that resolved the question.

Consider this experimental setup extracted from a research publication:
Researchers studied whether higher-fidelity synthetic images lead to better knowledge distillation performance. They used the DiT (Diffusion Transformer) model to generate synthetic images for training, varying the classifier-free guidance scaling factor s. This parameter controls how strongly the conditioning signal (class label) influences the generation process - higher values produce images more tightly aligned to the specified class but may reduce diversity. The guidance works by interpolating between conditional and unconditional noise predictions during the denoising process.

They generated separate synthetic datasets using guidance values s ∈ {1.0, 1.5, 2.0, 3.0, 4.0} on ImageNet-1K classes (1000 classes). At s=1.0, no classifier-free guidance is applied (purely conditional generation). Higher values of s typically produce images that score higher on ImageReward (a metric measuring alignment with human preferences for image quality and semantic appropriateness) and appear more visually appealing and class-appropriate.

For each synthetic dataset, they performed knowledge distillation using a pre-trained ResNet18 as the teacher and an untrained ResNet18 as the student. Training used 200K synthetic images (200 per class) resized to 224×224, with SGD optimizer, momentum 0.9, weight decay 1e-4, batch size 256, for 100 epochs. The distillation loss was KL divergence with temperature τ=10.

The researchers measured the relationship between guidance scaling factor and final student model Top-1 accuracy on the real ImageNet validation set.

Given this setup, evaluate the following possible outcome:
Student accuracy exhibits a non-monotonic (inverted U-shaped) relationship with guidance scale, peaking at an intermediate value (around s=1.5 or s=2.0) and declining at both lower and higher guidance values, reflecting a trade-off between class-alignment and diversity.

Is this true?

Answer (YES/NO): YES